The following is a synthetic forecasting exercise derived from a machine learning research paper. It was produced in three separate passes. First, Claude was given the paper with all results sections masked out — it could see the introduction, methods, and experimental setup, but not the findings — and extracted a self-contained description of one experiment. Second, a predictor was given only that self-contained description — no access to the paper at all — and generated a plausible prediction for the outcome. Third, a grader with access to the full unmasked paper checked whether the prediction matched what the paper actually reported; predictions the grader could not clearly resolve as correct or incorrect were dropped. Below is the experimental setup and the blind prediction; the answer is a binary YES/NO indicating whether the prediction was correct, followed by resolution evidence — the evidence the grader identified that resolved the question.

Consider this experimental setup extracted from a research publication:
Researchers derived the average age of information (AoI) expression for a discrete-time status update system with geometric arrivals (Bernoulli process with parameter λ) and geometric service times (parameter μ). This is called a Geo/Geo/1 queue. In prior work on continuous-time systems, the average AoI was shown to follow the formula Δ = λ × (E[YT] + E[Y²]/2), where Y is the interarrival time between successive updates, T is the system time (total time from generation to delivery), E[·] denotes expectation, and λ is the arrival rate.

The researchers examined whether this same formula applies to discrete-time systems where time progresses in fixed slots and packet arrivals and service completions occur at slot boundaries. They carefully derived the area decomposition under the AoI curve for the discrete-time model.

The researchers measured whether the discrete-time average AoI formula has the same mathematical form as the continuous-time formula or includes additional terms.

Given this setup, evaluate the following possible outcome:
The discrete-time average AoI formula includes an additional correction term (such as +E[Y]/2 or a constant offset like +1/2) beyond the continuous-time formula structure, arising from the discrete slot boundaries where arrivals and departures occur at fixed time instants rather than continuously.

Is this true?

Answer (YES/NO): YES